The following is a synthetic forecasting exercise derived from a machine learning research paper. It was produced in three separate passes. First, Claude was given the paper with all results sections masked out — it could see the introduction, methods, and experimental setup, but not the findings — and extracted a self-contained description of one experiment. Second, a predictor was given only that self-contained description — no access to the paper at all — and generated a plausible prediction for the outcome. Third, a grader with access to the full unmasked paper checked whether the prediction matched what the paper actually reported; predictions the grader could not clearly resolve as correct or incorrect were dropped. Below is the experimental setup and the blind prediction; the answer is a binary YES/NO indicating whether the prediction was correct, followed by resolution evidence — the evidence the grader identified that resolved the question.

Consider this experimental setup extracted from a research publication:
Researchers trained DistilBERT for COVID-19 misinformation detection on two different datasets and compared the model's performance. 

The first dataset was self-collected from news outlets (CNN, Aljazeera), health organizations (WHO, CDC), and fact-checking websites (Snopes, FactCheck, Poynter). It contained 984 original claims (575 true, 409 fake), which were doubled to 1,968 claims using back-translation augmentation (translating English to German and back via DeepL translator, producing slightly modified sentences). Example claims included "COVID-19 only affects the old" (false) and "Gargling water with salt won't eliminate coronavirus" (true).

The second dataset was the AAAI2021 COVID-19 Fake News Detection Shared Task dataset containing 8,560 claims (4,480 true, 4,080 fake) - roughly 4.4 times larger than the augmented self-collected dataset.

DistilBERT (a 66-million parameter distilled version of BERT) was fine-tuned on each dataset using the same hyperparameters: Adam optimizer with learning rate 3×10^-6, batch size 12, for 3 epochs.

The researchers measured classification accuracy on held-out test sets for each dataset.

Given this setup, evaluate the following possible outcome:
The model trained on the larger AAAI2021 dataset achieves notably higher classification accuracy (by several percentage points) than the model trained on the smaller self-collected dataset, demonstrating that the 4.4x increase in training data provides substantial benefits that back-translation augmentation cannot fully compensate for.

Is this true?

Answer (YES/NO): NO